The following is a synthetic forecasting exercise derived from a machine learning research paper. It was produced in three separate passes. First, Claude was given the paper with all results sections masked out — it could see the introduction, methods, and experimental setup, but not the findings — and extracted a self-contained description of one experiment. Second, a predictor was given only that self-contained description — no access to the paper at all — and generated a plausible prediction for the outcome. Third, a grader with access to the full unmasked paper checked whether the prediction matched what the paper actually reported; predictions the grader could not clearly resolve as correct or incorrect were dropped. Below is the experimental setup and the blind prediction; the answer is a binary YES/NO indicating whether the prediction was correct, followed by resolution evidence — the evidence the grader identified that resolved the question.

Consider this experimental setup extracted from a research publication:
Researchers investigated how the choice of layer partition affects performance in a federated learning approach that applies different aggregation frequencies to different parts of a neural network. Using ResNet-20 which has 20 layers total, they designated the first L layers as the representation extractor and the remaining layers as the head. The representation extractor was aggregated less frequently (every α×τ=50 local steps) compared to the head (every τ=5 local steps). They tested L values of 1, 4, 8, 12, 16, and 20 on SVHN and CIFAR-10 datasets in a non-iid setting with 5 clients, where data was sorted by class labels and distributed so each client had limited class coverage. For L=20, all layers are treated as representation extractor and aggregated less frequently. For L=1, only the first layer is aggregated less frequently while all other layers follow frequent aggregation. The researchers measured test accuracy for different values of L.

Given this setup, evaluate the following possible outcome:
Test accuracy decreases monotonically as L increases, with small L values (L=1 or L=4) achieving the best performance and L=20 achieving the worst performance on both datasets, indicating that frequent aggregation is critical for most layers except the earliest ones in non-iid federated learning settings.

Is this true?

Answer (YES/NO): NO